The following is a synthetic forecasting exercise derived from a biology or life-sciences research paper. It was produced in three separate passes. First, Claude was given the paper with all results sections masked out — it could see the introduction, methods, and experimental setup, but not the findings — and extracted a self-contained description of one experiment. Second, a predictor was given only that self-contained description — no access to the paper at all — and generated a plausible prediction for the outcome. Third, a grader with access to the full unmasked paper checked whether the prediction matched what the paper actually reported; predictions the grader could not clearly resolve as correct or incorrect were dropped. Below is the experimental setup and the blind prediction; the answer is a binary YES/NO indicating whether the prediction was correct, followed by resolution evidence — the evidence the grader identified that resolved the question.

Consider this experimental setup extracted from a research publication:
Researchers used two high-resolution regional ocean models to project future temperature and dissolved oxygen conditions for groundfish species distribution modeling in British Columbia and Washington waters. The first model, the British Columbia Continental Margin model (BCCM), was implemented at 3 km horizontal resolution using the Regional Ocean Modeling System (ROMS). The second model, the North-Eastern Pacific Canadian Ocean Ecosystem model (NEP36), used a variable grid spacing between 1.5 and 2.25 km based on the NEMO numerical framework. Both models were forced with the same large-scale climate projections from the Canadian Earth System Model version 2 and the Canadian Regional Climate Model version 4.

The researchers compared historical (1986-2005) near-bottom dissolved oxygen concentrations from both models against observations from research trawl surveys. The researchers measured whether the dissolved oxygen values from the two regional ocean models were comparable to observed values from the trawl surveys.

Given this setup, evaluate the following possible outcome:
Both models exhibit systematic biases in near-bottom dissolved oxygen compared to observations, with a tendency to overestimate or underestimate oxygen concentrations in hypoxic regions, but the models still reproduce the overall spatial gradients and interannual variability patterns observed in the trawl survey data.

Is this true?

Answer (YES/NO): NO